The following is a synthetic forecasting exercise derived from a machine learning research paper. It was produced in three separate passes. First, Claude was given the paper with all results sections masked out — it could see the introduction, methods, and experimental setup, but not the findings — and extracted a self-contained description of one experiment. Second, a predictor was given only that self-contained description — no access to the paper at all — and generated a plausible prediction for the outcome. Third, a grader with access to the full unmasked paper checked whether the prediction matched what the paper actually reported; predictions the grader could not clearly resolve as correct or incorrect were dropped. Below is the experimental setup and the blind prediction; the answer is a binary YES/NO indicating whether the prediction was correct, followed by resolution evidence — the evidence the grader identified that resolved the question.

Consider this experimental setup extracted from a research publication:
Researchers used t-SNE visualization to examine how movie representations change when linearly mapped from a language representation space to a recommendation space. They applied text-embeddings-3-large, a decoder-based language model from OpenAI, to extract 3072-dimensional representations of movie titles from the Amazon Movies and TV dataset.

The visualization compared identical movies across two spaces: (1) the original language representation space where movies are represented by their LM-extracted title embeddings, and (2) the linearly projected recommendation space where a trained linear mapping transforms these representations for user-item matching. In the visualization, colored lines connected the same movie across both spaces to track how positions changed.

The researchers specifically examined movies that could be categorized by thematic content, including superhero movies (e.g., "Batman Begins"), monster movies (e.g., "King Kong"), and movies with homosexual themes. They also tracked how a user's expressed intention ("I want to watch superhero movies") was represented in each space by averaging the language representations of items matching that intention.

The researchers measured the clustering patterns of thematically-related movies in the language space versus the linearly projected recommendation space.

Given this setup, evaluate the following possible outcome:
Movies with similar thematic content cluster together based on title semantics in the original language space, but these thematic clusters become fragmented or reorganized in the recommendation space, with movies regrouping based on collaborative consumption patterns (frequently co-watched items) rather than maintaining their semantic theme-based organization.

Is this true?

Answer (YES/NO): NO